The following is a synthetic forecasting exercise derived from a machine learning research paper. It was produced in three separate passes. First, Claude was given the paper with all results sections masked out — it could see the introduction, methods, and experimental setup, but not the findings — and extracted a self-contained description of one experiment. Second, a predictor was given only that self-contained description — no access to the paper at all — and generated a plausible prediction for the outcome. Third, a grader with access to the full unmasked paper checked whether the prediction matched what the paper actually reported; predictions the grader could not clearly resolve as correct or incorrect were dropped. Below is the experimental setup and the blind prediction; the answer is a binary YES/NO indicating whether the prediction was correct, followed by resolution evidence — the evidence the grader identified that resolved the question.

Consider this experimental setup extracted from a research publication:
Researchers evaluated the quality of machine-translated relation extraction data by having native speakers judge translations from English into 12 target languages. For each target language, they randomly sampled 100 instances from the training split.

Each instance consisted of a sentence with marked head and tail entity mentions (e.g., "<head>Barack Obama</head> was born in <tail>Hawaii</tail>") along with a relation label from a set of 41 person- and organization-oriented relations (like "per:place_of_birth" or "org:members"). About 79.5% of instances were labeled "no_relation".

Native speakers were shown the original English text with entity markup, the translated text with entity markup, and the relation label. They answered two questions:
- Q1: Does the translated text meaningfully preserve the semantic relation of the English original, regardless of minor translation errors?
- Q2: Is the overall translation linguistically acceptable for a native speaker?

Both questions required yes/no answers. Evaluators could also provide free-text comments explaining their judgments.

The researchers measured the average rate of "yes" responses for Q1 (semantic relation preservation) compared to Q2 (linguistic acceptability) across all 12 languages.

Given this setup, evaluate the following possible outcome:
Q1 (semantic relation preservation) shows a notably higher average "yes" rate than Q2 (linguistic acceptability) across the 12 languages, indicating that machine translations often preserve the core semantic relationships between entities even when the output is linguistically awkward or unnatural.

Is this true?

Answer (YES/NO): NO